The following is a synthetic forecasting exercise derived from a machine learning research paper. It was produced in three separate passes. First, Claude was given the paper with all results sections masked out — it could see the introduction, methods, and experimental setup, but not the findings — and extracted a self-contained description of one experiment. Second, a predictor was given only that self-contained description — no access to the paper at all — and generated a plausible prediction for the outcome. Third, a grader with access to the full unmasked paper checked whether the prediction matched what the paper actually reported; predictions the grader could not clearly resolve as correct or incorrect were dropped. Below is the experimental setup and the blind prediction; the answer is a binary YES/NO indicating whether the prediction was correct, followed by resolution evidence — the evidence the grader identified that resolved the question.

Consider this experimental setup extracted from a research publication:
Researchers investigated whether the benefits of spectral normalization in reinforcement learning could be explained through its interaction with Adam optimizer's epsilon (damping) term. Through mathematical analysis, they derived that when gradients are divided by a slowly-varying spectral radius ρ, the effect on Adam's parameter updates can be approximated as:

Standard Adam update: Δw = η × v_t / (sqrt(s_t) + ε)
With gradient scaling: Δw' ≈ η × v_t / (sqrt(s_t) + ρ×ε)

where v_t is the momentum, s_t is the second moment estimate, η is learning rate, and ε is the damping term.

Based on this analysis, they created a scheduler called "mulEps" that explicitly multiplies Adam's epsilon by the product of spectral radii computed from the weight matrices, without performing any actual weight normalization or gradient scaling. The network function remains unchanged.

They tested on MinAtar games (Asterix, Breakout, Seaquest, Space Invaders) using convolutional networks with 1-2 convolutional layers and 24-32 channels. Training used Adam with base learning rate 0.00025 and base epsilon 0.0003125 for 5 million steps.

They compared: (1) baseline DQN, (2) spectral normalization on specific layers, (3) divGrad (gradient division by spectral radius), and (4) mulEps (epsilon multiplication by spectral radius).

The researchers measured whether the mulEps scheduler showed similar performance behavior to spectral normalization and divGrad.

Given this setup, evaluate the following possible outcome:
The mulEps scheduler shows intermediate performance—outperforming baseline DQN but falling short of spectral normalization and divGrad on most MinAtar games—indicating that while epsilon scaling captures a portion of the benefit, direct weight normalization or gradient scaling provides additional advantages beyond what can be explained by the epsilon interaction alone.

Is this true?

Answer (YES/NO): NO